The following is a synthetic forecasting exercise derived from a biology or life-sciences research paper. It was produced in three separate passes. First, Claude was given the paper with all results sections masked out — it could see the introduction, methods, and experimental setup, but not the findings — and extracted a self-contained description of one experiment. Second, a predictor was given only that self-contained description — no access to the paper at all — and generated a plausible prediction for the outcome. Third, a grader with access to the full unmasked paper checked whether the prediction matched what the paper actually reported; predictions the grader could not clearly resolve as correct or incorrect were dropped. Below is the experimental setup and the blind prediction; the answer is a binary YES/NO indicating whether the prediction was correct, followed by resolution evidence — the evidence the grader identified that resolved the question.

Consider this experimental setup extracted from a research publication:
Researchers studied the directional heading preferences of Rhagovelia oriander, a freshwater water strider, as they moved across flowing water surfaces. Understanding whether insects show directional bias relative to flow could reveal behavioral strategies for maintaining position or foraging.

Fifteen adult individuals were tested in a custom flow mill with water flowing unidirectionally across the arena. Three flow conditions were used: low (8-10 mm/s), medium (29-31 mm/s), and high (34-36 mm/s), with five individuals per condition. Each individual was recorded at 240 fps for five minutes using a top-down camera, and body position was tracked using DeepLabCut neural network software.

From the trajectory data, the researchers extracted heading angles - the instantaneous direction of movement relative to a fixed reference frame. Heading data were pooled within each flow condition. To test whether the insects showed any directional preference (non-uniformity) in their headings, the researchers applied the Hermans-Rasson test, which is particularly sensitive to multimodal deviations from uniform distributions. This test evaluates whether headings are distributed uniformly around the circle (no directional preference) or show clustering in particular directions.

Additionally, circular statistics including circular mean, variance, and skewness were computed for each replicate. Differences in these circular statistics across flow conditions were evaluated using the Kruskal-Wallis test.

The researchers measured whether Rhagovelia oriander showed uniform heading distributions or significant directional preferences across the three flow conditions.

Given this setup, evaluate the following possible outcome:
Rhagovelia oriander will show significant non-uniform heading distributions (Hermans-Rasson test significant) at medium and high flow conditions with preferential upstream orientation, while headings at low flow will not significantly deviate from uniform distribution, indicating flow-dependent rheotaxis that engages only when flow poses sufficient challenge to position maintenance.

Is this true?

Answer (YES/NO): NO